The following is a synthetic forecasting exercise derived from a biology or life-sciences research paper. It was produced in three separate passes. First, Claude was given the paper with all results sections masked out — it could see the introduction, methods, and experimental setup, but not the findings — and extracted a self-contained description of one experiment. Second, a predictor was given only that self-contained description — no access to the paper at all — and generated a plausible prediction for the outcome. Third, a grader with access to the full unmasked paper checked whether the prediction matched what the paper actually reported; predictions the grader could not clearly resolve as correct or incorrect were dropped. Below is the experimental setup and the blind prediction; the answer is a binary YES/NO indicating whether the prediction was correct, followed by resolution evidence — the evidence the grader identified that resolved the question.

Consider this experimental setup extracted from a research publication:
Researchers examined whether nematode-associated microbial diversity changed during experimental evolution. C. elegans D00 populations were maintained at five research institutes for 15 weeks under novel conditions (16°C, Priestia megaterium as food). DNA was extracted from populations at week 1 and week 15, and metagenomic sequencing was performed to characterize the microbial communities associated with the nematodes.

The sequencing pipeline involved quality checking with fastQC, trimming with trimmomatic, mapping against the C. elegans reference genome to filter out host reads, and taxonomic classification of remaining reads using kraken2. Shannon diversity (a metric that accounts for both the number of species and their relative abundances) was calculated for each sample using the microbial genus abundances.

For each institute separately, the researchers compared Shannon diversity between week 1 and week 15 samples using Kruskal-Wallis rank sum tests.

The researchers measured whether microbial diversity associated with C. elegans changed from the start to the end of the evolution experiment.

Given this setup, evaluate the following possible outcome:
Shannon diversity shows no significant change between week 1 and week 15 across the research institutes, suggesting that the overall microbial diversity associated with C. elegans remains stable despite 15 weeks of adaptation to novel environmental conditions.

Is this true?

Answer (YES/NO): NO